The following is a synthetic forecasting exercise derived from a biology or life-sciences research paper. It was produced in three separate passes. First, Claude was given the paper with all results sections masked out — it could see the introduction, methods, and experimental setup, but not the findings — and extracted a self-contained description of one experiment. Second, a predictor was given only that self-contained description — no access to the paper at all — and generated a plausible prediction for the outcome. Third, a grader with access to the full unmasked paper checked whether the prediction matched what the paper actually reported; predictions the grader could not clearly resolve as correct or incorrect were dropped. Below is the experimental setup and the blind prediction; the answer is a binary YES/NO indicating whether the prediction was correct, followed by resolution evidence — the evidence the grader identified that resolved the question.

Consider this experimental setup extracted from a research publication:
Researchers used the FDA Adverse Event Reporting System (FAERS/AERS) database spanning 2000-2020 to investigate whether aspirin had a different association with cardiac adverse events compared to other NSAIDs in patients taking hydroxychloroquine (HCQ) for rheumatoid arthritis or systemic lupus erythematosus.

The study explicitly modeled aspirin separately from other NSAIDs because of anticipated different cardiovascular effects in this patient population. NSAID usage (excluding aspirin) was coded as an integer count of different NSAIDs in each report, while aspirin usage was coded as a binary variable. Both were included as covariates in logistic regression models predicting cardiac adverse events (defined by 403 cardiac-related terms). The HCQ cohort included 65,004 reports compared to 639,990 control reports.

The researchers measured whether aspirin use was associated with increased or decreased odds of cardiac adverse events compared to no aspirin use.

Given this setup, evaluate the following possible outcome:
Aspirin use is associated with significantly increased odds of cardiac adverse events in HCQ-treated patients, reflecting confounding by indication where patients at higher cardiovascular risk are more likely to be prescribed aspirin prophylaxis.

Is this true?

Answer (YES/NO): YES